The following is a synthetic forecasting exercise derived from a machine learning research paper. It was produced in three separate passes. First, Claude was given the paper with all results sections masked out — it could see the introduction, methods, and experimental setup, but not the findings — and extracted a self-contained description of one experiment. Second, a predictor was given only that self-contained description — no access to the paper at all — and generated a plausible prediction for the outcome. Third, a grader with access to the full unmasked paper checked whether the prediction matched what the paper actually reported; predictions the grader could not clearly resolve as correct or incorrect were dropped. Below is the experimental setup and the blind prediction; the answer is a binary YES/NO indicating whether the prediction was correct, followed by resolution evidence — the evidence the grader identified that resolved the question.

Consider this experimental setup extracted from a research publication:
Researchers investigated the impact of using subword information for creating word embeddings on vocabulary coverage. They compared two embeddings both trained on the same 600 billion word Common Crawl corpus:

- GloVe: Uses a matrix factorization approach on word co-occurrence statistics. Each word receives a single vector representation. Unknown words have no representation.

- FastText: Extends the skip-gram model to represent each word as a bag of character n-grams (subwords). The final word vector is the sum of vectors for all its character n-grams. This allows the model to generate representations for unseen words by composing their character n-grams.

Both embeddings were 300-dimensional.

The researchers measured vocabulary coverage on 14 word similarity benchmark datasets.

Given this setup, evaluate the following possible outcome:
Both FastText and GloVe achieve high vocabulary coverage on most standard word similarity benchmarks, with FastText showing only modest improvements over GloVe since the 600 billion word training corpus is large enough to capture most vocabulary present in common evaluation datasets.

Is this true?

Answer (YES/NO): NO